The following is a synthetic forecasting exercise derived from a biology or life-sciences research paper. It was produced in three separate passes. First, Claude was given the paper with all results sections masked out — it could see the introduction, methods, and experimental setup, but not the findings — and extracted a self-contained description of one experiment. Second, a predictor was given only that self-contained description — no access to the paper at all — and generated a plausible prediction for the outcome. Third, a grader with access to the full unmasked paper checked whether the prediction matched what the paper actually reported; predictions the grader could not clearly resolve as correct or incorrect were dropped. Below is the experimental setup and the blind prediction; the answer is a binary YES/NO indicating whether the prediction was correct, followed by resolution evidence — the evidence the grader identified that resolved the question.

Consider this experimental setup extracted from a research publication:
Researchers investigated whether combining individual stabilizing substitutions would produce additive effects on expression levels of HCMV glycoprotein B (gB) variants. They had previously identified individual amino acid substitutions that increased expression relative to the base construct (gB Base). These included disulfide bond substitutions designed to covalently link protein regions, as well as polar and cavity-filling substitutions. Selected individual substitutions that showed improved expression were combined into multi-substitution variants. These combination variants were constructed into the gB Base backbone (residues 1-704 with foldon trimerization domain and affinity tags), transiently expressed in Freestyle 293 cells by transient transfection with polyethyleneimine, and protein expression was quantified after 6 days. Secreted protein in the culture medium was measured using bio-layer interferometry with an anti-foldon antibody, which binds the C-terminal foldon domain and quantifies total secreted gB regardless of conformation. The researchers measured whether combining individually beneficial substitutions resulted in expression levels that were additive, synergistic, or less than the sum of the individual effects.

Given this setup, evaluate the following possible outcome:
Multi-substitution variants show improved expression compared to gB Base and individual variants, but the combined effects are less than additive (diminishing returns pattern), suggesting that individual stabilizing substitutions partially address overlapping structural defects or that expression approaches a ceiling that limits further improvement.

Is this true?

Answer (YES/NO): NO